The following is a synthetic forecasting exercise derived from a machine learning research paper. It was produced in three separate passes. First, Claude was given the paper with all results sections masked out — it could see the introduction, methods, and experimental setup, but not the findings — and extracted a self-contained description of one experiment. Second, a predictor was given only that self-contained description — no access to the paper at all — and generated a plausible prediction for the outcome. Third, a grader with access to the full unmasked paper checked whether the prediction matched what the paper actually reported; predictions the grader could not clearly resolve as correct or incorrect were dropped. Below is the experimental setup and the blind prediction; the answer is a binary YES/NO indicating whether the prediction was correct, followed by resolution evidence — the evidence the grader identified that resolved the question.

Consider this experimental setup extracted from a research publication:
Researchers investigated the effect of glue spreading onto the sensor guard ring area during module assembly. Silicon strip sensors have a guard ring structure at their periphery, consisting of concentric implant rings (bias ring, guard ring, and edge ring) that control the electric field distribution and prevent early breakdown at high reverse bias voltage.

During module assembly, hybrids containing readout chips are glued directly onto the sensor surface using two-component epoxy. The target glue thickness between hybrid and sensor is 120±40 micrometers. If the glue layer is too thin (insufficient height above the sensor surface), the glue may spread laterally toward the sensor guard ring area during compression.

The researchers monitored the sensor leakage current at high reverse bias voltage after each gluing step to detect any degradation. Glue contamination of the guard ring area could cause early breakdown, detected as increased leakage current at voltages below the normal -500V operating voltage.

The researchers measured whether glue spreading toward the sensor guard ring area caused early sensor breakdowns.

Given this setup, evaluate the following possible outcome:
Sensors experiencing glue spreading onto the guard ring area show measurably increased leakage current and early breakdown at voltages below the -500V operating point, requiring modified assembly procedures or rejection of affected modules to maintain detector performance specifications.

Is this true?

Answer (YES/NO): YES